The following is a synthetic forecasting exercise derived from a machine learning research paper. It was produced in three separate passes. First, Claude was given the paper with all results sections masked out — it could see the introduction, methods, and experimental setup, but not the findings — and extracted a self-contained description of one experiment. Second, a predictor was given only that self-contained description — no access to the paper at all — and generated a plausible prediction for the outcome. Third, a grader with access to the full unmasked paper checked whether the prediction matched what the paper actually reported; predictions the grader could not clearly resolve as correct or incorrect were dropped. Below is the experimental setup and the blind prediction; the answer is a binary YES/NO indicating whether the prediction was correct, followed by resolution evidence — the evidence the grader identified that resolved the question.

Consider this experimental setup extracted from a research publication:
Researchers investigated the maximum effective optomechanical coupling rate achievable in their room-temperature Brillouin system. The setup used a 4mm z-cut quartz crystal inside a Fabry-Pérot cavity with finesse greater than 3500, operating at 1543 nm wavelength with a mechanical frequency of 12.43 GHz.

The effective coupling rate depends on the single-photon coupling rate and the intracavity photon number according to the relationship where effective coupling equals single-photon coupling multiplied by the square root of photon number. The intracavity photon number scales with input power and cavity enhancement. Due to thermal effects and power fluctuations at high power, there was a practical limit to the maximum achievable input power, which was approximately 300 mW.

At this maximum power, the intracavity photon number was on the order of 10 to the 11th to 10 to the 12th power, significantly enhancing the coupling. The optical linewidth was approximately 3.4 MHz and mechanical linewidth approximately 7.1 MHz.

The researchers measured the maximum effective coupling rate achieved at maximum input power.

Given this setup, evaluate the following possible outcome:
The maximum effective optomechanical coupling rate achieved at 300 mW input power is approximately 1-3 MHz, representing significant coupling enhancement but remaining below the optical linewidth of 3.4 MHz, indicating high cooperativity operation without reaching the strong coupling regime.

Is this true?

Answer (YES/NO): NO